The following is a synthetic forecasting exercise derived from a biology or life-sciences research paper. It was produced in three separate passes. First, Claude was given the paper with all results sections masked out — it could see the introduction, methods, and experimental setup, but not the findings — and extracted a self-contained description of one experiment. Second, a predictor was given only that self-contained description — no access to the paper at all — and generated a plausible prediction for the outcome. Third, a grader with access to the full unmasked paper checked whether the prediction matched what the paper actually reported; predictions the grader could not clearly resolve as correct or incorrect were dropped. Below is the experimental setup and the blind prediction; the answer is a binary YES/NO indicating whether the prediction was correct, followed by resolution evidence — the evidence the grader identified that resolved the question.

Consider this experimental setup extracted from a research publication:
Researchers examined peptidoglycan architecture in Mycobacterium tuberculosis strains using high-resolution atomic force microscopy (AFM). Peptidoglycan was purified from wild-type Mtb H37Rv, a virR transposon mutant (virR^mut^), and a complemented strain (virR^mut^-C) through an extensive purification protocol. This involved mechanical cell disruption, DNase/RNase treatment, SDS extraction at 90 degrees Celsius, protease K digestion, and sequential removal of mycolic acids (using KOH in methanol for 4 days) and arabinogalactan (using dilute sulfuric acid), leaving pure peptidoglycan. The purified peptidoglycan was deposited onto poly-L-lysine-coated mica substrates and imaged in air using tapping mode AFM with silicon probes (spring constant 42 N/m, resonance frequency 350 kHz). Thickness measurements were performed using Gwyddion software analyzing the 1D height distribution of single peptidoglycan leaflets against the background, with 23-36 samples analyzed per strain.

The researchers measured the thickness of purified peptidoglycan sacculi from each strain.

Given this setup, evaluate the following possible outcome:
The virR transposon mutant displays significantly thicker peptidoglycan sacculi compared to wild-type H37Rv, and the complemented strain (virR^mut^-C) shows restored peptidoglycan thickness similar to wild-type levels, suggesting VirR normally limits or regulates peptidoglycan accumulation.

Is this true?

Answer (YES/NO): YES